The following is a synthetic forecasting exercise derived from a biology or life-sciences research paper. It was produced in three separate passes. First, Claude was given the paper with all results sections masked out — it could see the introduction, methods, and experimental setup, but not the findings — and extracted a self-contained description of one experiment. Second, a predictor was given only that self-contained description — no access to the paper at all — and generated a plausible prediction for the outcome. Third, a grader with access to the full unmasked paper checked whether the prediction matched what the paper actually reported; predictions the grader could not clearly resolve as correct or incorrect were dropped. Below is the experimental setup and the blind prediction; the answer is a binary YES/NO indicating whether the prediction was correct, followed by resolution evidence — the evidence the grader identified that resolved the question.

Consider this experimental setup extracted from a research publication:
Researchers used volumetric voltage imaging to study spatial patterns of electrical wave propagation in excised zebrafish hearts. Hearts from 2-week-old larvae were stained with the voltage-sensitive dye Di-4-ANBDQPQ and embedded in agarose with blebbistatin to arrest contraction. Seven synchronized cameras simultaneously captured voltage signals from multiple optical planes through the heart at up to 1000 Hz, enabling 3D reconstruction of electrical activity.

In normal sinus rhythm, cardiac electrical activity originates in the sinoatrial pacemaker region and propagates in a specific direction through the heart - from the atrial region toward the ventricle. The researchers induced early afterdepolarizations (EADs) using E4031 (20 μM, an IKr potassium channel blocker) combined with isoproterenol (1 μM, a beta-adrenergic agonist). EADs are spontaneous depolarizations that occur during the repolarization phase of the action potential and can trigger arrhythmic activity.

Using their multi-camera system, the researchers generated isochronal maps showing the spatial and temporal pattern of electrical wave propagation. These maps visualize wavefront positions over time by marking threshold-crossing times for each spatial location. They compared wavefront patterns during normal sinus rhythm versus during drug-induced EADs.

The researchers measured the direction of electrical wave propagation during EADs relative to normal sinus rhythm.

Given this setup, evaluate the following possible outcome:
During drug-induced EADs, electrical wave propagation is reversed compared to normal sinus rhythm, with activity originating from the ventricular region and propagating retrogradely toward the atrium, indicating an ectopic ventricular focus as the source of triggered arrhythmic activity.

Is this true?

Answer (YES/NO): YES